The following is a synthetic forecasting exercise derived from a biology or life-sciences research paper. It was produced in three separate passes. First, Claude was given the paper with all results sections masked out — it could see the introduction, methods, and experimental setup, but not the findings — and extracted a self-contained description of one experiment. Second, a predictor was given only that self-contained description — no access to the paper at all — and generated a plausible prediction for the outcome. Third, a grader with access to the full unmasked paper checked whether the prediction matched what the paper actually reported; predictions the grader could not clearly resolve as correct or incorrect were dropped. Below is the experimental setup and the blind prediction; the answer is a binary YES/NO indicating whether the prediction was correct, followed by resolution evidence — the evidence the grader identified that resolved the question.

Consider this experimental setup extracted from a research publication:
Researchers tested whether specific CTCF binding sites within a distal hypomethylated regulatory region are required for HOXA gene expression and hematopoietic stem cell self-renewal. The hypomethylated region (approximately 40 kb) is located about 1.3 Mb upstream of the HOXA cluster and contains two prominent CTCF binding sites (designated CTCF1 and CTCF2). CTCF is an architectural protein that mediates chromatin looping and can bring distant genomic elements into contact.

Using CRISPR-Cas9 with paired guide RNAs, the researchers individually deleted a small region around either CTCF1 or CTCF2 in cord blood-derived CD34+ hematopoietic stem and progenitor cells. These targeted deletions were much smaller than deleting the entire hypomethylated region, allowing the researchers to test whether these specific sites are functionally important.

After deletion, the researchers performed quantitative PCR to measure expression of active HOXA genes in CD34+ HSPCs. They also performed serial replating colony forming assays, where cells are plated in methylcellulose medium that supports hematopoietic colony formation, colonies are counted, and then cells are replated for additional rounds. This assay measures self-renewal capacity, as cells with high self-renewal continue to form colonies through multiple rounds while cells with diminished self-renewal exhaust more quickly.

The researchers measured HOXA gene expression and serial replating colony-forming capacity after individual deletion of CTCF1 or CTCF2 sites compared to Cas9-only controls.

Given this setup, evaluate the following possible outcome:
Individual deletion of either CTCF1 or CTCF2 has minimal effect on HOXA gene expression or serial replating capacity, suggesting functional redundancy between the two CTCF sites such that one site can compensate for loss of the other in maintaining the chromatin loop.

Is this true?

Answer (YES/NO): NO